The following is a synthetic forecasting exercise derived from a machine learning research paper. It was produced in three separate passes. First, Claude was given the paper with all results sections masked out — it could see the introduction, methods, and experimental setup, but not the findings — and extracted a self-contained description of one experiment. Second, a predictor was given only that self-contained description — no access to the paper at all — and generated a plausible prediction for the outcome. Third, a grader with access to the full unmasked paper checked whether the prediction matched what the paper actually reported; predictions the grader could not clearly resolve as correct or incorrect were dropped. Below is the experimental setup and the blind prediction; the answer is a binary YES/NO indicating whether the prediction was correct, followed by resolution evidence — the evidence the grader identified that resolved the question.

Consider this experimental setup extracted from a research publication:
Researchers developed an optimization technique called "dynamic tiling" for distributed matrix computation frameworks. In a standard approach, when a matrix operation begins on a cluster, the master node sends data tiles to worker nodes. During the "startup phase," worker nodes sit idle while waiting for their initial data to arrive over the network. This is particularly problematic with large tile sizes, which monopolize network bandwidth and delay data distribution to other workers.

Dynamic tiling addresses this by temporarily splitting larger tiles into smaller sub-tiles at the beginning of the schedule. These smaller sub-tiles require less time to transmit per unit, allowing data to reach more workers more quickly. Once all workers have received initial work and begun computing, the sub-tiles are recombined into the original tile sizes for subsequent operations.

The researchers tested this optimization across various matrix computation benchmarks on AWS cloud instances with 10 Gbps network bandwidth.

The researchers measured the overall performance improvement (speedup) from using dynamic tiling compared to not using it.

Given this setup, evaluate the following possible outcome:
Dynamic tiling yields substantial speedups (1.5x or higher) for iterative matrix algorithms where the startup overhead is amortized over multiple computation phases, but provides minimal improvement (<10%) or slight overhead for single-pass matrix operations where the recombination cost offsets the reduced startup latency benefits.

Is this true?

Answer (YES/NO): NO